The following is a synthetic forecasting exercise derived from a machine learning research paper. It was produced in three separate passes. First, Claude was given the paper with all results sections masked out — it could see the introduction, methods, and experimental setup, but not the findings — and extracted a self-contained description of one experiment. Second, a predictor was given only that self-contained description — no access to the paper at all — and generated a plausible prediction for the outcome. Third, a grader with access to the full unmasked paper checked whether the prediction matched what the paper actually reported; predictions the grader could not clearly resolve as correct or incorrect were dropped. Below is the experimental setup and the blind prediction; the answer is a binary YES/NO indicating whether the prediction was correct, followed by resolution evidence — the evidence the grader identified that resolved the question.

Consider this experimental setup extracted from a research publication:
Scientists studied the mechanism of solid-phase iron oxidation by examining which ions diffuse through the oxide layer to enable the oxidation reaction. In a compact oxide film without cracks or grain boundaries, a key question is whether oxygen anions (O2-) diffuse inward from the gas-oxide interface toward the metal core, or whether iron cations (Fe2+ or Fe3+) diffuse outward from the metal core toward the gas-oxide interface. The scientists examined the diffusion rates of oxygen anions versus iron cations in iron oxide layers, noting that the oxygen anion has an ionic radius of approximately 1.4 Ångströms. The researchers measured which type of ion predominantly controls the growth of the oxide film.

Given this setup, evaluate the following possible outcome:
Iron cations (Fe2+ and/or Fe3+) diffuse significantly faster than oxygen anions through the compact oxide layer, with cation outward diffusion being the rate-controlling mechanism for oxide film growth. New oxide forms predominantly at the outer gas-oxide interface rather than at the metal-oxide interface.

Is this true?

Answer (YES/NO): YES